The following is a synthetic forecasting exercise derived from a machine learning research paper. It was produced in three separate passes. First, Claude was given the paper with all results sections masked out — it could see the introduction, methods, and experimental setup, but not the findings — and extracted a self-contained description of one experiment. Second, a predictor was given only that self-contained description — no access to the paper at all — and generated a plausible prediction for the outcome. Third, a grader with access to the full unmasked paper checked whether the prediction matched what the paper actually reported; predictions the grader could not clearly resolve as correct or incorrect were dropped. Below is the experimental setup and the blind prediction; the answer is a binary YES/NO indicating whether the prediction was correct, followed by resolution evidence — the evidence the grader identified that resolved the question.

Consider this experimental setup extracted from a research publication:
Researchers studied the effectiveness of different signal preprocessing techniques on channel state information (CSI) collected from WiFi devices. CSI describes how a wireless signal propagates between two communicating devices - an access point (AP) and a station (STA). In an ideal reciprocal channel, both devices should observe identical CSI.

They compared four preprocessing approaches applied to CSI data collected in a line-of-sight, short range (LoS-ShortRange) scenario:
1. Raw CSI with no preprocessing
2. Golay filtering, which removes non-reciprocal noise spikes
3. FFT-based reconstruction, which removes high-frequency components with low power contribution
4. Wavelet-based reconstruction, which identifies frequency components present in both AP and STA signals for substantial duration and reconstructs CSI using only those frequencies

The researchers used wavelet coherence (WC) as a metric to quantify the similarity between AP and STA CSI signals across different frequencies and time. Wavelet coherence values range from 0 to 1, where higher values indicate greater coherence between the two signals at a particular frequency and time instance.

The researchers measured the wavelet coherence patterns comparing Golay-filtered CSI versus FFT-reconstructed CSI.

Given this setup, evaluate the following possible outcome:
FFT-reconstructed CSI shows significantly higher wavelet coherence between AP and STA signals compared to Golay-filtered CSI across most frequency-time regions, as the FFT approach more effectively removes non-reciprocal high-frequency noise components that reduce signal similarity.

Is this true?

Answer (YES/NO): NO